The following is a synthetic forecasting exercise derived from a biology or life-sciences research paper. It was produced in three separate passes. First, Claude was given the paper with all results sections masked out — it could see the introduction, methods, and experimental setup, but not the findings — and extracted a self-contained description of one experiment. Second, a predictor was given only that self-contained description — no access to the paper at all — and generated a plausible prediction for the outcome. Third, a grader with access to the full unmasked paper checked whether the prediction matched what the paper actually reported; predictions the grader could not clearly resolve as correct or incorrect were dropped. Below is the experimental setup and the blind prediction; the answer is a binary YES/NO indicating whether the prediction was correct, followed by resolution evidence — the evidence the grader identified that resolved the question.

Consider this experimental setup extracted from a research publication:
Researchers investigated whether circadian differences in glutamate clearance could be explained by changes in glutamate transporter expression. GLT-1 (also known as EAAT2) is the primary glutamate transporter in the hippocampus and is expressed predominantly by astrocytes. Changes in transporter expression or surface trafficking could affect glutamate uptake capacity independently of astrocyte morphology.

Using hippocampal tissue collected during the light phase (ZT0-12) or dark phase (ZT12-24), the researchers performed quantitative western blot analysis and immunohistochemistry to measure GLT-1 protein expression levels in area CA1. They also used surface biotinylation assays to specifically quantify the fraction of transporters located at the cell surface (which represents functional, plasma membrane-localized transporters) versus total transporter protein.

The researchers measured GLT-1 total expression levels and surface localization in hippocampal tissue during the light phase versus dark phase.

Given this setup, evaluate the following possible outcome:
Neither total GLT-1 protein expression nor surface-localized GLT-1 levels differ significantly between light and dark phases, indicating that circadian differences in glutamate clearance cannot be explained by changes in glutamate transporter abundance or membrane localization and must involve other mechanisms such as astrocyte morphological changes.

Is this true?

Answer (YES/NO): YES